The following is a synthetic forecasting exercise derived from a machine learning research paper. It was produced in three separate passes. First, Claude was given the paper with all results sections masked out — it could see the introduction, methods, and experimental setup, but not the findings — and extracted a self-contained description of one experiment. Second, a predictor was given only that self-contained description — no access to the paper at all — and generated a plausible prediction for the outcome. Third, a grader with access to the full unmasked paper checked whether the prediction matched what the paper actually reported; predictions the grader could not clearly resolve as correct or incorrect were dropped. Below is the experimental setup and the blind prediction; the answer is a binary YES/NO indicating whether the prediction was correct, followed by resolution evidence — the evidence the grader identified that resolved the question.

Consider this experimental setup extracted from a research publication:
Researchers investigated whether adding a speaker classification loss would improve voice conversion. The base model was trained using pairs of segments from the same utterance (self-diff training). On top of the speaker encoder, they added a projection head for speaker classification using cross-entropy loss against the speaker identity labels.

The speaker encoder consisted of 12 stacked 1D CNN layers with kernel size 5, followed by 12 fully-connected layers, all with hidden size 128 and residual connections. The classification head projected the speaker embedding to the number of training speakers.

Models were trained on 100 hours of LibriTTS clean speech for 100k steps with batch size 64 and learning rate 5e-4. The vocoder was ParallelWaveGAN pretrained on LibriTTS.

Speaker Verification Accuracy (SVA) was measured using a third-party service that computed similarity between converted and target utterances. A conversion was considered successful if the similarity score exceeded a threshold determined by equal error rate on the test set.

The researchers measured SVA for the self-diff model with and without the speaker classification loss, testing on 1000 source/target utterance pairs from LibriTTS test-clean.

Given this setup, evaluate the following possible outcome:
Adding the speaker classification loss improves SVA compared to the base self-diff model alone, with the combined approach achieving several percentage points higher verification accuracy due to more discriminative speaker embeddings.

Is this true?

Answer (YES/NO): YES